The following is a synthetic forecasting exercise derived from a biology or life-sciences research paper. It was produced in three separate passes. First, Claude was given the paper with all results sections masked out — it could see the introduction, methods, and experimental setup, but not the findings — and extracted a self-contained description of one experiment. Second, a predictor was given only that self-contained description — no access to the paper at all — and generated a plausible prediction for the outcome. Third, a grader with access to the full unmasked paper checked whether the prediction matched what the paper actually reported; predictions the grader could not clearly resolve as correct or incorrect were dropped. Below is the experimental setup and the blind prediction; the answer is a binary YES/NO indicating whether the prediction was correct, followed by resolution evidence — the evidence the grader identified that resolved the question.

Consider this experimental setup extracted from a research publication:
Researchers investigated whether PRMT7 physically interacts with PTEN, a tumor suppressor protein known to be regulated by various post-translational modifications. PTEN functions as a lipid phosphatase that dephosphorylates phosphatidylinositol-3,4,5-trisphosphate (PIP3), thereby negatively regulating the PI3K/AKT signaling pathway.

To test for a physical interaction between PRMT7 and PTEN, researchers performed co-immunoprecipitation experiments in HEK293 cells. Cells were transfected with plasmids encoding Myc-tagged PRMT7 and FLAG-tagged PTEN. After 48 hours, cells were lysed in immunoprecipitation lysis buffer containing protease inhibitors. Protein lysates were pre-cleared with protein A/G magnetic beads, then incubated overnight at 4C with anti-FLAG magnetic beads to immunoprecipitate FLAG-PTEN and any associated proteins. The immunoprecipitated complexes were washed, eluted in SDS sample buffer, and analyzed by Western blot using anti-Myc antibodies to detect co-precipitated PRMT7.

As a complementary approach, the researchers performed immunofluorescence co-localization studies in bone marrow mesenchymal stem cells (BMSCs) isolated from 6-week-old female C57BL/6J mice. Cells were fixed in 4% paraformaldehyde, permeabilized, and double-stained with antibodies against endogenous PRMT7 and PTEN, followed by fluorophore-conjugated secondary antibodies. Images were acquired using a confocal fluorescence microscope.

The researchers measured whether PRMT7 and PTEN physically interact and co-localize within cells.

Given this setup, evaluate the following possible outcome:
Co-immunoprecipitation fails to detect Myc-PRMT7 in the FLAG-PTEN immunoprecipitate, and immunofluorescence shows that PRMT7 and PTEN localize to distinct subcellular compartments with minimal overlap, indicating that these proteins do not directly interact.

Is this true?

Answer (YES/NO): NO